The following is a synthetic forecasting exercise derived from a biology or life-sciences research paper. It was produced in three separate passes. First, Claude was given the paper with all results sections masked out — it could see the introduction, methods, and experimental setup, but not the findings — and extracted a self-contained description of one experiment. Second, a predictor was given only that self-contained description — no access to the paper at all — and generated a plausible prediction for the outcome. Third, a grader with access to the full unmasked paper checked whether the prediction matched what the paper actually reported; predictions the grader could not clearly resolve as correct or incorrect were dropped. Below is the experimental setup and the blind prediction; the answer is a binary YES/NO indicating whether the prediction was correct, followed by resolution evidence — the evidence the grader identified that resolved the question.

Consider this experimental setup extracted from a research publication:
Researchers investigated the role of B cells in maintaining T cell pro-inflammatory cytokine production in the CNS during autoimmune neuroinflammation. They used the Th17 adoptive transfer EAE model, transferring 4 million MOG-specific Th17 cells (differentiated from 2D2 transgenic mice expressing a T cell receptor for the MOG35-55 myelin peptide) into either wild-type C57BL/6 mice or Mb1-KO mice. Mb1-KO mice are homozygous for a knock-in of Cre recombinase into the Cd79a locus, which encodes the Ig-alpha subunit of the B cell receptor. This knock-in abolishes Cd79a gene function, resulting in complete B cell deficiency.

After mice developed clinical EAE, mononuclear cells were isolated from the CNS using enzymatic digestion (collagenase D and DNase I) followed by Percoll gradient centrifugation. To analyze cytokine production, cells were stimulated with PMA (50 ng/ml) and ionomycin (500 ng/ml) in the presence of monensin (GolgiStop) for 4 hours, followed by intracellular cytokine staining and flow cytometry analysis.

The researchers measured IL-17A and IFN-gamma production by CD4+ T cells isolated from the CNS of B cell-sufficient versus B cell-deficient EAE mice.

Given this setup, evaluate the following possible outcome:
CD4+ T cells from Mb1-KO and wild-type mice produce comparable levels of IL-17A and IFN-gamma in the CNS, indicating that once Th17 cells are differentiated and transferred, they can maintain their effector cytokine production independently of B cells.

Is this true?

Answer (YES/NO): NO